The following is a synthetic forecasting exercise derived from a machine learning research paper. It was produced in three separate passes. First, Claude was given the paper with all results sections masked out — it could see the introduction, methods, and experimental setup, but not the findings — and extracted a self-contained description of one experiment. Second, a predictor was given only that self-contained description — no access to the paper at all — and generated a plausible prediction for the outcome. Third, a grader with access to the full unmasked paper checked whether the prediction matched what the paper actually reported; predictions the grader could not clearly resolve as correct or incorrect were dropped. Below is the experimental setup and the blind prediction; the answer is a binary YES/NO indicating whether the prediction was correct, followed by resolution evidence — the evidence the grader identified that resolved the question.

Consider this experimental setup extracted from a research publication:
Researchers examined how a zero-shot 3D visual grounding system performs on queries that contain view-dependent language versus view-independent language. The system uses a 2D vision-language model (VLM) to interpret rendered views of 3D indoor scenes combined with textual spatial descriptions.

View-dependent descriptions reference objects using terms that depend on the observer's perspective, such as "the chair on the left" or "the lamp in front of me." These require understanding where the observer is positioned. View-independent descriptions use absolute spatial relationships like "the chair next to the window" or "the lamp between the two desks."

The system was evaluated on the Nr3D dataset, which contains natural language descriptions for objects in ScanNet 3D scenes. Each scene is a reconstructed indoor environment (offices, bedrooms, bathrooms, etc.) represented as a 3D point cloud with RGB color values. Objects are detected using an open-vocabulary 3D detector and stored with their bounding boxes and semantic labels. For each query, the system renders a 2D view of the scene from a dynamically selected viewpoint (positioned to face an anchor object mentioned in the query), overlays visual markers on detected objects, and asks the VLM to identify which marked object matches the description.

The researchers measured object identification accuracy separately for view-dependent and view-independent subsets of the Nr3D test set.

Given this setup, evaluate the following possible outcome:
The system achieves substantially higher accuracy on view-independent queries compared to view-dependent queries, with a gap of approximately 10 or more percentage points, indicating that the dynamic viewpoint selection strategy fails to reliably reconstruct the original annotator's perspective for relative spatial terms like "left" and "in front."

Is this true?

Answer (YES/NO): NO